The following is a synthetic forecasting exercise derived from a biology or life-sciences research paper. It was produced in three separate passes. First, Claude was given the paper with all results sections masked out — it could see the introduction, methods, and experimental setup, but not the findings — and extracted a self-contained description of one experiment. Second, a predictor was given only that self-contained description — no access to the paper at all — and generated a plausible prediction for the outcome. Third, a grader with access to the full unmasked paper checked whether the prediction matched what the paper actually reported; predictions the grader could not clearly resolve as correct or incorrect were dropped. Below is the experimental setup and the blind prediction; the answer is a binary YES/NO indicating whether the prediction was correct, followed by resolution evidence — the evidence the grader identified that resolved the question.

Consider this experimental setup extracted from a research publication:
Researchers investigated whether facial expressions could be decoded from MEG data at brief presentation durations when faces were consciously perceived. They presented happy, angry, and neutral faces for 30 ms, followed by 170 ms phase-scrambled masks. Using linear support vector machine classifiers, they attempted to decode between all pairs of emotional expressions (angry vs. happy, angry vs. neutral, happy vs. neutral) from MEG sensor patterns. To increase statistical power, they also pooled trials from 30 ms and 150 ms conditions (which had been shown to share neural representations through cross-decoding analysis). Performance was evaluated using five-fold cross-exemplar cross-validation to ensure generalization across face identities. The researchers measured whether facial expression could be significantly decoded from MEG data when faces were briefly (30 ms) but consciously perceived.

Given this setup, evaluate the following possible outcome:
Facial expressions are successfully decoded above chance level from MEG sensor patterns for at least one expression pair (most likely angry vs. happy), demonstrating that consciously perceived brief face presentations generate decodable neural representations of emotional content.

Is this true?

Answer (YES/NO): YES